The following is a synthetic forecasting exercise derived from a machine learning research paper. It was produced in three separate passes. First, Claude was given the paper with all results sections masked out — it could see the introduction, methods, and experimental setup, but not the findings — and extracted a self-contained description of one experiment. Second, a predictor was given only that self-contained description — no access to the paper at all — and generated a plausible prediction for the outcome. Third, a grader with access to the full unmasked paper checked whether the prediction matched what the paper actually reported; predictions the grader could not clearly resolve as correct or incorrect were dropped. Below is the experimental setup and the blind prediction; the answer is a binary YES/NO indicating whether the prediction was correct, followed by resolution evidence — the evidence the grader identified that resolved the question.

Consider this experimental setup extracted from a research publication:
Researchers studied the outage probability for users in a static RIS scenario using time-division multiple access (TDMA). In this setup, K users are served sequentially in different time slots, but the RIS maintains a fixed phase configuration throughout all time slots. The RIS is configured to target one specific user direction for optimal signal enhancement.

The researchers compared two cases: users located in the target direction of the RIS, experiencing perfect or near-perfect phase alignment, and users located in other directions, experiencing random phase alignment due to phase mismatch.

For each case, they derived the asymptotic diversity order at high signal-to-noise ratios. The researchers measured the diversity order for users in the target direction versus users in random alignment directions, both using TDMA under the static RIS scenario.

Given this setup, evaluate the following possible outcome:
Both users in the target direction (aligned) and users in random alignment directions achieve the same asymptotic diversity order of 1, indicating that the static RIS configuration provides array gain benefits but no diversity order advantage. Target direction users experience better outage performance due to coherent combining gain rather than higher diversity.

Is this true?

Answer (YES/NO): NO